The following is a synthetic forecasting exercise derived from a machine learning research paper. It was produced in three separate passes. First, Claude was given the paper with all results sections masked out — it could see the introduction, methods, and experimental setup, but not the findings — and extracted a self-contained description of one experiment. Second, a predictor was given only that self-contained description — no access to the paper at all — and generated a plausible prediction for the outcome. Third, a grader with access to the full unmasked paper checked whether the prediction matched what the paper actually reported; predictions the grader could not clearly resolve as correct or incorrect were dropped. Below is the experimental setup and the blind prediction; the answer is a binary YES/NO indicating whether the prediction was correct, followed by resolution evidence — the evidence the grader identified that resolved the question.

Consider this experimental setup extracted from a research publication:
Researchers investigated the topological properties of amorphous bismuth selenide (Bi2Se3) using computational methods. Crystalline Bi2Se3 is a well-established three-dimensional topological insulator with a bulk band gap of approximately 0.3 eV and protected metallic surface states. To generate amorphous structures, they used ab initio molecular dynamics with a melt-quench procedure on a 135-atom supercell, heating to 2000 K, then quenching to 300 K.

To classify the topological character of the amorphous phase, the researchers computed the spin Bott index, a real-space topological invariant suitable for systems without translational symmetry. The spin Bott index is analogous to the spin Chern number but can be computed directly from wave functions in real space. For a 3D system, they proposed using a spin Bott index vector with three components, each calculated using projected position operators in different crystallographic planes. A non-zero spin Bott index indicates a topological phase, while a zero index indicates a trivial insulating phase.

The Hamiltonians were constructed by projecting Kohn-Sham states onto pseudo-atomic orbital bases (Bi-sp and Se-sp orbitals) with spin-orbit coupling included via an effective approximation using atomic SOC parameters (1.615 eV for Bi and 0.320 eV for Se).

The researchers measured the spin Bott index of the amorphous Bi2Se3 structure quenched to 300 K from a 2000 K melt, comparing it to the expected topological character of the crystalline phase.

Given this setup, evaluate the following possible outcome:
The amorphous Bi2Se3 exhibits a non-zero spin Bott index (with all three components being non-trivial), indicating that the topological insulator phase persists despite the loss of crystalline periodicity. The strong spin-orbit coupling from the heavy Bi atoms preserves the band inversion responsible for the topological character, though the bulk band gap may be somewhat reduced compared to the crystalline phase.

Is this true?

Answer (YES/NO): NO